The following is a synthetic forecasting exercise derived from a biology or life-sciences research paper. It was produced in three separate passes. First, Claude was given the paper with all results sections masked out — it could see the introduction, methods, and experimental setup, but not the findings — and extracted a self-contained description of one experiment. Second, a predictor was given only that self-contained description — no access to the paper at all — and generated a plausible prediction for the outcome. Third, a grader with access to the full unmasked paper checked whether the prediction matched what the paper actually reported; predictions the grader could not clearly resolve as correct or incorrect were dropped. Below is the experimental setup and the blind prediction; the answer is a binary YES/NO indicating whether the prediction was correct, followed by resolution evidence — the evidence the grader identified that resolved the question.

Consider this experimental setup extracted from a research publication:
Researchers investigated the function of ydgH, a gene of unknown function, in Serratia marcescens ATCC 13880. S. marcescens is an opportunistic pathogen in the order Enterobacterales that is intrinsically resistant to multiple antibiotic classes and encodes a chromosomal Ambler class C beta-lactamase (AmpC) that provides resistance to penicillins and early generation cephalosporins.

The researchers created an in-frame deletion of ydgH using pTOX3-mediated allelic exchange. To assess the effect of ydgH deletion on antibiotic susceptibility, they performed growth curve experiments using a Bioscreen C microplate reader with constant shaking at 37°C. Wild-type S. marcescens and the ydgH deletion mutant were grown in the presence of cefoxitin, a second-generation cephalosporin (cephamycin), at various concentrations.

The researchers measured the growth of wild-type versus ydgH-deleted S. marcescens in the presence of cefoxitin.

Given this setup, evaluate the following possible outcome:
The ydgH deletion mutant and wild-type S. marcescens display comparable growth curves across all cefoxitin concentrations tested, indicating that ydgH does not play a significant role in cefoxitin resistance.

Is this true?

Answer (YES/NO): NO